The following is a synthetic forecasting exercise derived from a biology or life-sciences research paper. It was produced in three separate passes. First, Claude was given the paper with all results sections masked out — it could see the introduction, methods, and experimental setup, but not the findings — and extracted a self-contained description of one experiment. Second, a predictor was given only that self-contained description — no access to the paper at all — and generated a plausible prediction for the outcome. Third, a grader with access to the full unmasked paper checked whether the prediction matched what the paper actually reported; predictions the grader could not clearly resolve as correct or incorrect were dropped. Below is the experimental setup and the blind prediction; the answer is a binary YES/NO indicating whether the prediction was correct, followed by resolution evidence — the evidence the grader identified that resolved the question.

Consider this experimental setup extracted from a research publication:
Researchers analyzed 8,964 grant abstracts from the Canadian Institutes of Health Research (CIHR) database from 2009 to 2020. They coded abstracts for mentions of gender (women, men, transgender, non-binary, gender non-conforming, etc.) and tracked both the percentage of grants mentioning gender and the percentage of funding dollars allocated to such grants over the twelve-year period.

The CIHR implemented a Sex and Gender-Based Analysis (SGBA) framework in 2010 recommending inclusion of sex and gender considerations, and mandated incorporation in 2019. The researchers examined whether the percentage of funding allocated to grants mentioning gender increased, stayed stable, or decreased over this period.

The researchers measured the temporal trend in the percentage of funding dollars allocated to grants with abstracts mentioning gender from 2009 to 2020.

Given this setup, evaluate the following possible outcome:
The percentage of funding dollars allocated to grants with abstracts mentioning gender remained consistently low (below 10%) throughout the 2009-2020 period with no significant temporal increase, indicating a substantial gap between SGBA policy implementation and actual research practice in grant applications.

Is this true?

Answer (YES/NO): YES